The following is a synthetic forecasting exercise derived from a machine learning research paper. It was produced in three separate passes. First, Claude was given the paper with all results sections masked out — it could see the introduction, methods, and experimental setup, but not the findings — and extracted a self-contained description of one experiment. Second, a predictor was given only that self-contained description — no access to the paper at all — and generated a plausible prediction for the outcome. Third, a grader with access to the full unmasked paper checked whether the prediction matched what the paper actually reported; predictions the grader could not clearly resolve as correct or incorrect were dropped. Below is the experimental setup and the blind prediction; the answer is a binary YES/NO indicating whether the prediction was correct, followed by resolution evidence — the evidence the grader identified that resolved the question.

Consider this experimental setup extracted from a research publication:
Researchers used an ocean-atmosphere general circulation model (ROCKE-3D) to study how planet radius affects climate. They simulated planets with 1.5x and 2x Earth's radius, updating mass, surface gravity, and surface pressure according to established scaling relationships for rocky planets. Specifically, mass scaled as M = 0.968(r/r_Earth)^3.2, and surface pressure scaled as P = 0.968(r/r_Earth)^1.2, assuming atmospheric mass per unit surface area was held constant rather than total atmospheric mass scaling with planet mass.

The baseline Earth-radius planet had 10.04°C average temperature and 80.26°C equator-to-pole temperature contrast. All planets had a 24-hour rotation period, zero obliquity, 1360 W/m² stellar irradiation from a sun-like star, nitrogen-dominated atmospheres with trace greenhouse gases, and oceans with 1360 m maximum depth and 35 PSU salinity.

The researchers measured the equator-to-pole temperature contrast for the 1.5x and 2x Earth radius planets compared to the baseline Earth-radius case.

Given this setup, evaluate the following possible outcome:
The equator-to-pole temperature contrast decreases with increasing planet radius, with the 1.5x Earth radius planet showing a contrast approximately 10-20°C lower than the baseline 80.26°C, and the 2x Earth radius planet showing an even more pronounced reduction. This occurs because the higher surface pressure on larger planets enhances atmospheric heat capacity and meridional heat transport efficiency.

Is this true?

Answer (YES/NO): NO